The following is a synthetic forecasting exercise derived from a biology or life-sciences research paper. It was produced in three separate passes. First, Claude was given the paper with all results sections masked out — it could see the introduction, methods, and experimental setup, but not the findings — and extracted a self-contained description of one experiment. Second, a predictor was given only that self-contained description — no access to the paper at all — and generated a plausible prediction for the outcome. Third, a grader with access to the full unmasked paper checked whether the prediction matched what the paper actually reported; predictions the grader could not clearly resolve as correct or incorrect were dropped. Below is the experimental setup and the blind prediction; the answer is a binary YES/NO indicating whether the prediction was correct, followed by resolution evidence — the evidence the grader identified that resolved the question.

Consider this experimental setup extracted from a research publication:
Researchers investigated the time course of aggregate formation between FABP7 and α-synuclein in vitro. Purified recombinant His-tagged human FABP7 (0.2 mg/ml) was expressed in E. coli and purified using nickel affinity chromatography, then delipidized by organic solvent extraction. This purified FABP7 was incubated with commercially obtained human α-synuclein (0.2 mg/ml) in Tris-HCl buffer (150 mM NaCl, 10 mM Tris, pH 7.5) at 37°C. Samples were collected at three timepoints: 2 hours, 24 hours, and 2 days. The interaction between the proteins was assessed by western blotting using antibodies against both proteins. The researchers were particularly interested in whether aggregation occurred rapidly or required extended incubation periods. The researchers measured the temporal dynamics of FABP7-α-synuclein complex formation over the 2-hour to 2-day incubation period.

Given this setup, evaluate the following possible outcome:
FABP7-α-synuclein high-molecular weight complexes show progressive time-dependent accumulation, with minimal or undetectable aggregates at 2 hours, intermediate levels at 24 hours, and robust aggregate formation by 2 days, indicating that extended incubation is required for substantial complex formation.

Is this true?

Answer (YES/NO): YES